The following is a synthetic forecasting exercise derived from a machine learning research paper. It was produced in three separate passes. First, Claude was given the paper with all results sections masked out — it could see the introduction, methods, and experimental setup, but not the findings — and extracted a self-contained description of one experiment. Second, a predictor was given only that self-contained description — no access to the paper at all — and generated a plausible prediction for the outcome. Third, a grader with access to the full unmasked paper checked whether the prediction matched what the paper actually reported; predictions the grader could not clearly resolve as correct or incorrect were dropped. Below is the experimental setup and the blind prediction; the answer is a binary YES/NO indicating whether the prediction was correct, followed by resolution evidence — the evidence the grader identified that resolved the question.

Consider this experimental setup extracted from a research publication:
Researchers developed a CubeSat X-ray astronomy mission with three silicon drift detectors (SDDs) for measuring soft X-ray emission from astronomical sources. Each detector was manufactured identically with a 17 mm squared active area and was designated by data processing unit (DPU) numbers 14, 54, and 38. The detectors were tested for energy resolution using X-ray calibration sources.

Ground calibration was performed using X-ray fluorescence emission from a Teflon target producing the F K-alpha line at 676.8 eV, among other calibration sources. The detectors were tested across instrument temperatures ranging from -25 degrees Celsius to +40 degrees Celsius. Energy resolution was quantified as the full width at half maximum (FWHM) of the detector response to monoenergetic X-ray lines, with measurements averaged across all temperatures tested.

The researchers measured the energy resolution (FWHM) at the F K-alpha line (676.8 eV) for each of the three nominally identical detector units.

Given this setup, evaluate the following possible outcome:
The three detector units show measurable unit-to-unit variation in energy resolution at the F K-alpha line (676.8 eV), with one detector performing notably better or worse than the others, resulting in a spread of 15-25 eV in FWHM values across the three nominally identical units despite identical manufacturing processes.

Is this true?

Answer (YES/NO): NO